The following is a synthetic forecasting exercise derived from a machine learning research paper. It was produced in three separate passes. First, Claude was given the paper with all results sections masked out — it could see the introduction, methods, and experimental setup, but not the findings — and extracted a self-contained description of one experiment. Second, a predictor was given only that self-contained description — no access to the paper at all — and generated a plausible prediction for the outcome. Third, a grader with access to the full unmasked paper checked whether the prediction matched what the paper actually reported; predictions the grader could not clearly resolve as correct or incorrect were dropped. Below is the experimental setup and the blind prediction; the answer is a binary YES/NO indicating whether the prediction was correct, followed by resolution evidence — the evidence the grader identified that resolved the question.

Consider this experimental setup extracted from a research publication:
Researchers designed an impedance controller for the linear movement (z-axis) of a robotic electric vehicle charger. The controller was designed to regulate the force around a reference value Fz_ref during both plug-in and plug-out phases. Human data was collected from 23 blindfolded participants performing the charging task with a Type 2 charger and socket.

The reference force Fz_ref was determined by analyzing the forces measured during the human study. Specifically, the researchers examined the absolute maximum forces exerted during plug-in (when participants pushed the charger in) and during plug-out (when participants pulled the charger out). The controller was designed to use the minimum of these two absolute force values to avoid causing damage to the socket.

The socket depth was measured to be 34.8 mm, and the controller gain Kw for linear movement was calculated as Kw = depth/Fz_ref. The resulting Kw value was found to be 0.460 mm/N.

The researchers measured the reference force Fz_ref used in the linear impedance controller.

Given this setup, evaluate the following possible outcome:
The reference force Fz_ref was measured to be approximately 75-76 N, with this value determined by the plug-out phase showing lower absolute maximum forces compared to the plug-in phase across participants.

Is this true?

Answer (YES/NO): NO